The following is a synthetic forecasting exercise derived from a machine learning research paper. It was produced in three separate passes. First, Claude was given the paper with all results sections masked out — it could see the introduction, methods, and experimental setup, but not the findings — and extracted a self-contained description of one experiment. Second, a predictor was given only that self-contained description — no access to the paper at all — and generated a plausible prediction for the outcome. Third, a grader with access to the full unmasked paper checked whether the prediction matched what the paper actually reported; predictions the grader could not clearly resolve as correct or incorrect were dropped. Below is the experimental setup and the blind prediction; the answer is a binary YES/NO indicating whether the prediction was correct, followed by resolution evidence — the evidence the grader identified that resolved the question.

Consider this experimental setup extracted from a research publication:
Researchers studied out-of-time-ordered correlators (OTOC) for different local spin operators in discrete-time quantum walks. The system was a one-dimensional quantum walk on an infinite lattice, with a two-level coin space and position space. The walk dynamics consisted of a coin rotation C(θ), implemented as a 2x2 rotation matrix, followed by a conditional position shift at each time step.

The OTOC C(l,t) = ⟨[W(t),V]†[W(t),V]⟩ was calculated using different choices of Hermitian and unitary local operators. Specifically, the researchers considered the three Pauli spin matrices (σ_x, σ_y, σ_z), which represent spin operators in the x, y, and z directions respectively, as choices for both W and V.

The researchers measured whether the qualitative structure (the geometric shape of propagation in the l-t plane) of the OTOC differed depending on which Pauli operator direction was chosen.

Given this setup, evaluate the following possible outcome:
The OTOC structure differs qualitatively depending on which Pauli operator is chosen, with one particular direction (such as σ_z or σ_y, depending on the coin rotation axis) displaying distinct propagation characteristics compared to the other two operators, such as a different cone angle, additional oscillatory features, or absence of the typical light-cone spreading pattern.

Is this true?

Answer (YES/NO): NO